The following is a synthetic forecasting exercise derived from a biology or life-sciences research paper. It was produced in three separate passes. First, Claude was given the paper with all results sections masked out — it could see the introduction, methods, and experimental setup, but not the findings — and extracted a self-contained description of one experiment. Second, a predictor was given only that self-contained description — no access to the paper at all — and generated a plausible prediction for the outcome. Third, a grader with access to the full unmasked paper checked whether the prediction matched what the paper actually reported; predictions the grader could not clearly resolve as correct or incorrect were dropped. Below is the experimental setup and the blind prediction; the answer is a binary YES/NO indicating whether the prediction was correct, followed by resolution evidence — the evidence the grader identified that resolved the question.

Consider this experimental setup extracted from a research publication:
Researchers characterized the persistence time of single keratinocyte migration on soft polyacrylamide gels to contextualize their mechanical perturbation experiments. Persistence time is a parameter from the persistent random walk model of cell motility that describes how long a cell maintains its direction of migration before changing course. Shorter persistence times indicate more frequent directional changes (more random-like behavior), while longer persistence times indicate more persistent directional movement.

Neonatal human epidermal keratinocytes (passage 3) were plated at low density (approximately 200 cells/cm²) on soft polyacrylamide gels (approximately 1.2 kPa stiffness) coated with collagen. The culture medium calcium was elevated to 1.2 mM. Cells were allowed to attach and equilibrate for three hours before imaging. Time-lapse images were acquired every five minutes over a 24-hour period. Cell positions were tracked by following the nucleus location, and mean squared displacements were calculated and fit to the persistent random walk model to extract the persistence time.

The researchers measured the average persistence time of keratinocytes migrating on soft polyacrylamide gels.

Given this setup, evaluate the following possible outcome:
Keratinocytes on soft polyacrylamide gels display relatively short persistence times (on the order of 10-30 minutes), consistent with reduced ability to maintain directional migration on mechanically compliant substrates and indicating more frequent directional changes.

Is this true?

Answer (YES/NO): YES